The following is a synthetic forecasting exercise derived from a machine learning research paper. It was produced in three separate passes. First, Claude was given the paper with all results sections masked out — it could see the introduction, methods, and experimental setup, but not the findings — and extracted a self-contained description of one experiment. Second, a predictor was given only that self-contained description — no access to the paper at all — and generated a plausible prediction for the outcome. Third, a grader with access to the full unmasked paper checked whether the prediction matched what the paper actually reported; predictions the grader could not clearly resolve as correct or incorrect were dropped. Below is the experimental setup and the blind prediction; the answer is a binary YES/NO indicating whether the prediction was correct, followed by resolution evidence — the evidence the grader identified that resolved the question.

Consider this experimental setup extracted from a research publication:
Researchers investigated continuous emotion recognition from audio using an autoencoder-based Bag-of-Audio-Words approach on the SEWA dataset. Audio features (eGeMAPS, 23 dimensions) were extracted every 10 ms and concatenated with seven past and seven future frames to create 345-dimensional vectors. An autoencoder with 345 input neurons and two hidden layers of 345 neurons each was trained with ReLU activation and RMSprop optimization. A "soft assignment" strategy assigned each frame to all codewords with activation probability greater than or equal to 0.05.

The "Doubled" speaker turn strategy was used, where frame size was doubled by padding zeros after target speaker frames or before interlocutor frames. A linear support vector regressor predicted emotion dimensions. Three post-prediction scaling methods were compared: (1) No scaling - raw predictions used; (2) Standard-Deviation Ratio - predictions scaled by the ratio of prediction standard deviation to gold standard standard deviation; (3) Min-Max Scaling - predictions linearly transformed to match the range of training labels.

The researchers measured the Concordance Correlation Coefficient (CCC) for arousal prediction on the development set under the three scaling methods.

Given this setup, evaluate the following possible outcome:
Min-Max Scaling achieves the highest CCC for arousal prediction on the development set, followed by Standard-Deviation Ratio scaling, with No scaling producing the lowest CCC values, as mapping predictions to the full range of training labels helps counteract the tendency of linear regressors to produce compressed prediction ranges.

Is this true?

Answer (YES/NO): YES